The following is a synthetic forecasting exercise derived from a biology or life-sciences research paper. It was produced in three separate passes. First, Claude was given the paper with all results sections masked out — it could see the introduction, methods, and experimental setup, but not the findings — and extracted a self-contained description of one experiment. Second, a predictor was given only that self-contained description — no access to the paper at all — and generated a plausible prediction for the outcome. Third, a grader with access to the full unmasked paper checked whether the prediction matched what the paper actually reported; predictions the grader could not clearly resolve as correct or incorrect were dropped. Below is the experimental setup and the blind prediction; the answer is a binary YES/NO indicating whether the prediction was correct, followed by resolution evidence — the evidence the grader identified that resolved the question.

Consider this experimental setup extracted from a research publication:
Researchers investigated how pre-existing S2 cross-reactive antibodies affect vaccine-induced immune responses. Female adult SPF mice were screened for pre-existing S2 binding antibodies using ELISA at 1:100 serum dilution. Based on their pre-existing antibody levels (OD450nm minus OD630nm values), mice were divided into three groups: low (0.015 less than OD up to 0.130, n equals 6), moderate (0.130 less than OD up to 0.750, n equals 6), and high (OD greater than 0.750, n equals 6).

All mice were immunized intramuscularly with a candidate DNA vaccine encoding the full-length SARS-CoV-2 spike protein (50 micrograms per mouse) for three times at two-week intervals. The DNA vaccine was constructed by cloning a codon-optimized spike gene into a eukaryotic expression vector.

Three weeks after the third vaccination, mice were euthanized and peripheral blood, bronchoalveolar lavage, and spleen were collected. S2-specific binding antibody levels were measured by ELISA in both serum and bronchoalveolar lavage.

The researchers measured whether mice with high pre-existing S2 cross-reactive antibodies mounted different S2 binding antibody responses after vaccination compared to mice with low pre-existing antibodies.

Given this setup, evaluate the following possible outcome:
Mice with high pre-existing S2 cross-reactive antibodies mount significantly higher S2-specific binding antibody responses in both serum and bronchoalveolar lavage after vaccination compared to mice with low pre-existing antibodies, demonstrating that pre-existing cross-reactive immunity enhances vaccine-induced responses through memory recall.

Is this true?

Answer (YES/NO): YES